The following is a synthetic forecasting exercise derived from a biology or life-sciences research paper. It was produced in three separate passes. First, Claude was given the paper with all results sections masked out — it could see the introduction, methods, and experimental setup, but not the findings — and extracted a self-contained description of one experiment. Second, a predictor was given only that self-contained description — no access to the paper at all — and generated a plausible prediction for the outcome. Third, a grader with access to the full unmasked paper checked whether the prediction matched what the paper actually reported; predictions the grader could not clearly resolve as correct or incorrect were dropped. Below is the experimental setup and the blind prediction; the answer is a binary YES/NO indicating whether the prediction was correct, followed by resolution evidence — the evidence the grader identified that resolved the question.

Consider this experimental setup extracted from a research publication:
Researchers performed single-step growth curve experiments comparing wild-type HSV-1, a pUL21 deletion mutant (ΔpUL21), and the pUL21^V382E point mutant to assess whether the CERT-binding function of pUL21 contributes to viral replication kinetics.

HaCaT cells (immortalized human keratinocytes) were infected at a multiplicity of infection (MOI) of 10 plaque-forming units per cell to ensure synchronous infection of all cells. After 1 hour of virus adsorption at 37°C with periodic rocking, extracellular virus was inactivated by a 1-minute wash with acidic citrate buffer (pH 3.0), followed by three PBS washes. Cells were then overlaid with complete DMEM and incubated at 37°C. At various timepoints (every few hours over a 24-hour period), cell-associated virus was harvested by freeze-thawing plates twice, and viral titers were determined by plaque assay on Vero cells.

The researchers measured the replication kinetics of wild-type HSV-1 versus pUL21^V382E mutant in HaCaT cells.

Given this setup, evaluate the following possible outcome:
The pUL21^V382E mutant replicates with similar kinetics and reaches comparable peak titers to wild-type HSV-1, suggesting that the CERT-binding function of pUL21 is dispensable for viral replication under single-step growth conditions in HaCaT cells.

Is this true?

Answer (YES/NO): NO